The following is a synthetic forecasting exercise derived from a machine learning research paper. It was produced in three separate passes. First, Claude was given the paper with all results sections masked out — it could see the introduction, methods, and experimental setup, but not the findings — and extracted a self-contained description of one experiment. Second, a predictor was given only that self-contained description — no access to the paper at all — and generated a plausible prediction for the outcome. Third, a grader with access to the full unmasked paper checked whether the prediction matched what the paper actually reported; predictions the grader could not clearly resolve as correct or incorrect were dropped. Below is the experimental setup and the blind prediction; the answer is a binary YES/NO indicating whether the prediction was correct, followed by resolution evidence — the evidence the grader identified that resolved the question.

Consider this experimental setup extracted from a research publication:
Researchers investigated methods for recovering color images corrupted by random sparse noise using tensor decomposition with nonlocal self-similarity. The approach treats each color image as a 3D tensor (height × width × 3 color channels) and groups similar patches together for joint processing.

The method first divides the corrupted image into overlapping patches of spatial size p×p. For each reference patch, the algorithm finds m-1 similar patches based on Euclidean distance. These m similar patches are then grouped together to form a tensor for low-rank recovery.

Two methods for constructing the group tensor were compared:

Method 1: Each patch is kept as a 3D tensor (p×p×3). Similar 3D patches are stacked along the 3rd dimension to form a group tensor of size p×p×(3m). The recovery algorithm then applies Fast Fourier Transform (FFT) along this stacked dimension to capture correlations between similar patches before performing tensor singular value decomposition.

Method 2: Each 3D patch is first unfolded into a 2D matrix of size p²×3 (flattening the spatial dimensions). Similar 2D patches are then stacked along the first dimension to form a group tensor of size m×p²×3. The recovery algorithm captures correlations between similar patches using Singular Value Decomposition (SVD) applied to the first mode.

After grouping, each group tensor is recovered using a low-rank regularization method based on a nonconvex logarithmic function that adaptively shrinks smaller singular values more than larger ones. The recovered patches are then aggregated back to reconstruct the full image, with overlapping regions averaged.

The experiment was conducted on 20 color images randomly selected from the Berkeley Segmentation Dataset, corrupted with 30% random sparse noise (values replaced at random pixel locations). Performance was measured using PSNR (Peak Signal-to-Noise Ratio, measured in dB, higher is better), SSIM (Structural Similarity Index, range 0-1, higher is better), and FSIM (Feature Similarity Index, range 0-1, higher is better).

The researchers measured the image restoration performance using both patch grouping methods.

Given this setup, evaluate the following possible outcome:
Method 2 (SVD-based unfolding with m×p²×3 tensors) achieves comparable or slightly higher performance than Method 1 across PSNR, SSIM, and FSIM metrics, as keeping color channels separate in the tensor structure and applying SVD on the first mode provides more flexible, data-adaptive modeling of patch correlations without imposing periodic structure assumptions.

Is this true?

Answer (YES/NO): NO